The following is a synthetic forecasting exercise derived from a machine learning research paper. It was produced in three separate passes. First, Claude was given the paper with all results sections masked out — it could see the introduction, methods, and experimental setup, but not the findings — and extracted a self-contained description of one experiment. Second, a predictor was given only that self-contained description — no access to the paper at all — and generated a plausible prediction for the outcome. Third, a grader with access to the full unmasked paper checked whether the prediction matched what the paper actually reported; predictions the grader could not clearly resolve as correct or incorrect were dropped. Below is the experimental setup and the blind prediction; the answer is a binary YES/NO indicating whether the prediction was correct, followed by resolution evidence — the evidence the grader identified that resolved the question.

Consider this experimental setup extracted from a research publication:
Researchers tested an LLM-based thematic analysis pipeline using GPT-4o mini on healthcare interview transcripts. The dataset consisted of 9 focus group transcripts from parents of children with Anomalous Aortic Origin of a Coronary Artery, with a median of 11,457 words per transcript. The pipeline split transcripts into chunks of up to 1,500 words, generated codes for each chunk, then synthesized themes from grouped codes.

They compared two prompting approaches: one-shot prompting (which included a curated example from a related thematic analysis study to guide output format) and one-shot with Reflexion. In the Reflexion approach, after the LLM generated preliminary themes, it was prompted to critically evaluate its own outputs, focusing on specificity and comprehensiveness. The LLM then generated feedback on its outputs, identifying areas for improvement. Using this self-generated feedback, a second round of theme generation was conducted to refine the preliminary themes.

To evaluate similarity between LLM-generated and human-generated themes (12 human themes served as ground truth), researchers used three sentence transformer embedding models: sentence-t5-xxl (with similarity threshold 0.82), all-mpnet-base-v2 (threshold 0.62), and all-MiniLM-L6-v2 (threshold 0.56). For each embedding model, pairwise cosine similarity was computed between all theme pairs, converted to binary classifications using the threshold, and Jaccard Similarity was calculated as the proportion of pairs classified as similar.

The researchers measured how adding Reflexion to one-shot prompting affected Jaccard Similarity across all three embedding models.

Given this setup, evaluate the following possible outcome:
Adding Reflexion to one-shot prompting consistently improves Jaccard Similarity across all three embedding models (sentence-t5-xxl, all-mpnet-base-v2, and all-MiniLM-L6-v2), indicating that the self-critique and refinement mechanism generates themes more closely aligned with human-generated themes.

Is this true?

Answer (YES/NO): NO